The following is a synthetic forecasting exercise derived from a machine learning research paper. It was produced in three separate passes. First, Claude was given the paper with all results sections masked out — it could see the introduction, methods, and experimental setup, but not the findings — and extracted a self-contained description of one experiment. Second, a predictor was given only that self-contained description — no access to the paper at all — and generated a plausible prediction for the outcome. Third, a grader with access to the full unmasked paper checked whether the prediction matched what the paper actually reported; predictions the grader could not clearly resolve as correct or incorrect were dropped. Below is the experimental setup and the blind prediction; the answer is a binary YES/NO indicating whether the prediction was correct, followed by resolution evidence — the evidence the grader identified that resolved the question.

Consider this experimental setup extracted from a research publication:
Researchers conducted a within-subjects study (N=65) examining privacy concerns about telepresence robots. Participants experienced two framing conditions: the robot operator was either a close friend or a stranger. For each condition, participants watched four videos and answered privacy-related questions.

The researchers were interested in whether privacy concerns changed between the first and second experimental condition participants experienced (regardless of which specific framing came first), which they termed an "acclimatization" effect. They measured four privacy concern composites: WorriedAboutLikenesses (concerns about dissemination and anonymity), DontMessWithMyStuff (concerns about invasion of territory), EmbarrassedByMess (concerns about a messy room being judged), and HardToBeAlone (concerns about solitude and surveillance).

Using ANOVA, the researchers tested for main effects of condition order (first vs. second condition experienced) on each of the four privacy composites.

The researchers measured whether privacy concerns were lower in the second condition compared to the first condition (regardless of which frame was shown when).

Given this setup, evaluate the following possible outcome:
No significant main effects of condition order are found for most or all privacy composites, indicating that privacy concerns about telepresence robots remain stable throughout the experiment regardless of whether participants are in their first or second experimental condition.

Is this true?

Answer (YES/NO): NO